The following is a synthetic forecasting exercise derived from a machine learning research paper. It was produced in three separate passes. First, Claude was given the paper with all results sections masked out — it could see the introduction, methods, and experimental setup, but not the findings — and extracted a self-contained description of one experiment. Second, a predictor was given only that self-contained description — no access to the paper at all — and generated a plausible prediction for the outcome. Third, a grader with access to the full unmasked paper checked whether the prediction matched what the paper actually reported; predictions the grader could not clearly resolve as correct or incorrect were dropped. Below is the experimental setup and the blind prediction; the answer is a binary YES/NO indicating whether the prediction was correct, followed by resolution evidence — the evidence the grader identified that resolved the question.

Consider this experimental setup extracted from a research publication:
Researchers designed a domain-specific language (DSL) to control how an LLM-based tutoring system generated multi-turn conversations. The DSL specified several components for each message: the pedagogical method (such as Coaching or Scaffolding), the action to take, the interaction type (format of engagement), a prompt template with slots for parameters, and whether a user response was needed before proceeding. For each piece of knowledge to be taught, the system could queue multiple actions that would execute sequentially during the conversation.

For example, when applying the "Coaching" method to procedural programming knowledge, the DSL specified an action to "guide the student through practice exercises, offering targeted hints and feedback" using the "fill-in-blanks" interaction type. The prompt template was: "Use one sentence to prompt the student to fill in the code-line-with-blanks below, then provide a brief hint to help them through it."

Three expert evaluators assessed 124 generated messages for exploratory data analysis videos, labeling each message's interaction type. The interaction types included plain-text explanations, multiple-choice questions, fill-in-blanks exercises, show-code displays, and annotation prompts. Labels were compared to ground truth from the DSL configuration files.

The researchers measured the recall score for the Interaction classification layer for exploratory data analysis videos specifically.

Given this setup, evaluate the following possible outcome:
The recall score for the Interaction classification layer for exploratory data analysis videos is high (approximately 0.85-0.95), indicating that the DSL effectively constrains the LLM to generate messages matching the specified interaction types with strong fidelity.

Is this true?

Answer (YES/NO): NO